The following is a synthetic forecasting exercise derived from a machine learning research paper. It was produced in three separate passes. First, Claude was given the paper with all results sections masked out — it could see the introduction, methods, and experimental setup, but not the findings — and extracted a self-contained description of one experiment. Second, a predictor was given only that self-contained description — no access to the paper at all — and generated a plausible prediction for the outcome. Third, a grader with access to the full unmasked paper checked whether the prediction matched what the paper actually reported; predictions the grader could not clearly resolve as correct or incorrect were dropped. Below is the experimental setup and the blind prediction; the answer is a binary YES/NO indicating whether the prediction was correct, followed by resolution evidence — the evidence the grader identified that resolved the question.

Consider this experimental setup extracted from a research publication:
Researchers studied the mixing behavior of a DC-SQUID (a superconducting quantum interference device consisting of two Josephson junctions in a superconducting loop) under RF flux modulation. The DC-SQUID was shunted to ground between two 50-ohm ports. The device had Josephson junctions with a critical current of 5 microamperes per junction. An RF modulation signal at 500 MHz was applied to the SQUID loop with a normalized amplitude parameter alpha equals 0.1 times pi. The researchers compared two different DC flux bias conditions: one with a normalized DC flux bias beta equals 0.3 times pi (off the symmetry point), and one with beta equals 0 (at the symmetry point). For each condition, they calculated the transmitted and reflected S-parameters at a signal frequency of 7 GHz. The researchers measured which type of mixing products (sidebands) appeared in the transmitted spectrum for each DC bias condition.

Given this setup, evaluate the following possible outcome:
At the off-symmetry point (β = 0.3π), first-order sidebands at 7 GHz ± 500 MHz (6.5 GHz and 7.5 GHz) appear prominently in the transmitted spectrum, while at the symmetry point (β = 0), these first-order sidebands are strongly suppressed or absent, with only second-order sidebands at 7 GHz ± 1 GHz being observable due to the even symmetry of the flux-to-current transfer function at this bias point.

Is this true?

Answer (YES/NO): YES